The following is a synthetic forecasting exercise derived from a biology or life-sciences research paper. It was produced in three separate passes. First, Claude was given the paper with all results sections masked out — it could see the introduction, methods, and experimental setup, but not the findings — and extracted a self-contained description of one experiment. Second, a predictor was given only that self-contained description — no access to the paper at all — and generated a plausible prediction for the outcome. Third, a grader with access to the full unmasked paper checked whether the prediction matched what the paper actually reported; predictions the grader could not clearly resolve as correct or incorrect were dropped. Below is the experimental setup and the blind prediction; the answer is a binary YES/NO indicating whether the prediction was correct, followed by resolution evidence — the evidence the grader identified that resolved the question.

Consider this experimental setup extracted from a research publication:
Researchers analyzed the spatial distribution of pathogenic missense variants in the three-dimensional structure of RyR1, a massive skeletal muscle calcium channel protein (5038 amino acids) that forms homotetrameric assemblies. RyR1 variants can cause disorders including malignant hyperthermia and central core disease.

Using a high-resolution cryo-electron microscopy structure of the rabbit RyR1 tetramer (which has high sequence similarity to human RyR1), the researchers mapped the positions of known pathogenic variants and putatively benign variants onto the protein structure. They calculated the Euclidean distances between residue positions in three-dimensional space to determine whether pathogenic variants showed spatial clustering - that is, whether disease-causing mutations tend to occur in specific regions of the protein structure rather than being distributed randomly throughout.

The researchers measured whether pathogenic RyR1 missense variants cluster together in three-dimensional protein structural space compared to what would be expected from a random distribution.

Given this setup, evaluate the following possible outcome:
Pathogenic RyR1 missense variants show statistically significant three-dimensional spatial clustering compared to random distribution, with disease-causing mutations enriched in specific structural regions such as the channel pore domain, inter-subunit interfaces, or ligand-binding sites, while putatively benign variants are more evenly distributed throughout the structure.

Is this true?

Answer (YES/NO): YES